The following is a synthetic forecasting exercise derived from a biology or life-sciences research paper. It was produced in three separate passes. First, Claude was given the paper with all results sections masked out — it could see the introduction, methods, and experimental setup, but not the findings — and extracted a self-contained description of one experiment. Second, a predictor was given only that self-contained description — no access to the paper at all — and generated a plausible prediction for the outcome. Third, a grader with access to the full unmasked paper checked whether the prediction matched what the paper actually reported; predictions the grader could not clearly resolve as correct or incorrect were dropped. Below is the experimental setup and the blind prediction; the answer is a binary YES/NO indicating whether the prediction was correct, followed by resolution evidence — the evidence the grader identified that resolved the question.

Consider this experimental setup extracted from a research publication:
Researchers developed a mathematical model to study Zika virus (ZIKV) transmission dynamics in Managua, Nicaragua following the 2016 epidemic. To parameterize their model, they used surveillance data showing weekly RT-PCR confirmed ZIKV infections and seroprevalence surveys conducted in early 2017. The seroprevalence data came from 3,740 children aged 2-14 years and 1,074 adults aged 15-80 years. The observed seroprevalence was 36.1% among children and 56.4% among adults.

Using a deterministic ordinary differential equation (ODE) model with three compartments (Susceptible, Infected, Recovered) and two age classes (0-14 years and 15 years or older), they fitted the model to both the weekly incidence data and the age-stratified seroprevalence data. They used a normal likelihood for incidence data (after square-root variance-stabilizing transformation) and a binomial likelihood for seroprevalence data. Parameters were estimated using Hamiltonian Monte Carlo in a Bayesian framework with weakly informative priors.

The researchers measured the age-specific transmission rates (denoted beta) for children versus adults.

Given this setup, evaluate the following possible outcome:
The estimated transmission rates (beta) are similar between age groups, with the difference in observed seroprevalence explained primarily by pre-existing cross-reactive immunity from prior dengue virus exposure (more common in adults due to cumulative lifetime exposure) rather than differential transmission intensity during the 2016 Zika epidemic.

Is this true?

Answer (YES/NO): NO